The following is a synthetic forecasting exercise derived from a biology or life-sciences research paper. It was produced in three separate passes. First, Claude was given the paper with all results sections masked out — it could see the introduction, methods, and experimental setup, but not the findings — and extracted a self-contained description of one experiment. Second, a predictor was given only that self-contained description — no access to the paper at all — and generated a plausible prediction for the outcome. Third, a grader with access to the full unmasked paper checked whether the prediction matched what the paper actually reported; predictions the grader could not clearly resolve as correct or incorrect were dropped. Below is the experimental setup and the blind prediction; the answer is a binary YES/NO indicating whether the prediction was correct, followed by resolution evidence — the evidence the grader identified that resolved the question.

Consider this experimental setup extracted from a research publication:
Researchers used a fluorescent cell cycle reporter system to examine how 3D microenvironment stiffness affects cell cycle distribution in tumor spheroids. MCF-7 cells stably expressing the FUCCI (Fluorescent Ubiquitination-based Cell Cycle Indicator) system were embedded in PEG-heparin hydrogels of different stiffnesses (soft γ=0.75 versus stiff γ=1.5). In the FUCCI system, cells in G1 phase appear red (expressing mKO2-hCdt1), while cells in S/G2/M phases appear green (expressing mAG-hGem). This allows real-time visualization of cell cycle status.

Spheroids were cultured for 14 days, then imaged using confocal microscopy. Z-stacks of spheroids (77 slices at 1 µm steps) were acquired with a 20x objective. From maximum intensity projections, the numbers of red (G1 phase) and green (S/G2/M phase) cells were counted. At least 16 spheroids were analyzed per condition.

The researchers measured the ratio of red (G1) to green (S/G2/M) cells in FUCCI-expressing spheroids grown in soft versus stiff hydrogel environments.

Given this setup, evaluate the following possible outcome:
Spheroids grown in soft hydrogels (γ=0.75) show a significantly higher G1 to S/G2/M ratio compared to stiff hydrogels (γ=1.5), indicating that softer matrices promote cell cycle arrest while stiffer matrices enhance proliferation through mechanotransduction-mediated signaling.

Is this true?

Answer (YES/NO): NO